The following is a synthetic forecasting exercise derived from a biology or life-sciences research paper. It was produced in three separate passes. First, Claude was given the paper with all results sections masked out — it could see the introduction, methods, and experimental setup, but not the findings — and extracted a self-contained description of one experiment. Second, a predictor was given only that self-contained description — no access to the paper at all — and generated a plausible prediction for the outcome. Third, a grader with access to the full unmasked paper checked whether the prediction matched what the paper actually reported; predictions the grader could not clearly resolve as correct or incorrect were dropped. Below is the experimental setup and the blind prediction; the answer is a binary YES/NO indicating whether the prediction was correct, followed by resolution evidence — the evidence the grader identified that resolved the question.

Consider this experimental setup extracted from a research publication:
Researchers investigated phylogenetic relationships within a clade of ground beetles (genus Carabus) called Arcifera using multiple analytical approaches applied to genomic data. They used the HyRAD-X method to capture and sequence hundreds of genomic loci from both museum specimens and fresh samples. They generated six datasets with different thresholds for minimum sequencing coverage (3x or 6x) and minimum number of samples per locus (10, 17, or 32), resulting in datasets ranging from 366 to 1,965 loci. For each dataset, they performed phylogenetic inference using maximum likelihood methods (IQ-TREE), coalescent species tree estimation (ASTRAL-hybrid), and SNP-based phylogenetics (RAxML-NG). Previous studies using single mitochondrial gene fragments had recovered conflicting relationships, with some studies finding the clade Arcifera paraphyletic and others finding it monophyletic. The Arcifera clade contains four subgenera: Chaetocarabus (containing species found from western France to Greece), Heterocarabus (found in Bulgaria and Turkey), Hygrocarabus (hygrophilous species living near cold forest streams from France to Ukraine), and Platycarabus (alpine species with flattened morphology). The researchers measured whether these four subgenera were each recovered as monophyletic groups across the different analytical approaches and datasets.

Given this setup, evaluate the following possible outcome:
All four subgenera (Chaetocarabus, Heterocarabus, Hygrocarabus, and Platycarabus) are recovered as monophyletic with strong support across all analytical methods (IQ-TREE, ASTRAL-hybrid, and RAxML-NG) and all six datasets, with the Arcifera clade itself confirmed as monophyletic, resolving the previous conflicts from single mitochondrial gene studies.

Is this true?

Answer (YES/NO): NO